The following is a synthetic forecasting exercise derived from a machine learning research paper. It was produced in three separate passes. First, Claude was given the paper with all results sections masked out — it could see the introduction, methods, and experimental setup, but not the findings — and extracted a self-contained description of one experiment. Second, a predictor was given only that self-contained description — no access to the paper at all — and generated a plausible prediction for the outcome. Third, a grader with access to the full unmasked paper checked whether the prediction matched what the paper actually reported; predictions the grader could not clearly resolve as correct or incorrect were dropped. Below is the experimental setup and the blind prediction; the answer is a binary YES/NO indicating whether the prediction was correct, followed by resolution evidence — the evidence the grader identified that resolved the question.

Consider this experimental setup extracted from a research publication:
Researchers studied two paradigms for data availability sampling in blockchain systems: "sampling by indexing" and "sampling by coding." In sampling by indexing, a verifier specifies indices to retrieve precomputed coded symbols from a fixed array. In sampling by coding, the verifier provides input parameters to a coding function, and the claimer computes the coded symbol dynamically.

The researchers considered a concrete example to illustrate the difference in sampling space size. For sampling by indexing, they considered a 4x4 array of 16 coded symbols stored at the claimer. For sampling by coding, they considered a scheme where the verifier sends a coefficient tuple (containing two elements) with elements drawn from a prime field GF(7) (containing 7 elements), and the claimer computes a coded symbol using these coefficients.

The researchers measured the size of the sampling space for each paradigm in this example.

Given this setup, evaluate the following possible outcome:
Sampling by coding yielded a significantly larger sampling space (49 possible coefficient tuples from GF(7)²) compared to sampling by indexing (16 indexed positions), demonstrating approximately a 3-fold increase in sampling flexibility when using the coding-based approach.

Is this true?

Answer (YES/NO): YES